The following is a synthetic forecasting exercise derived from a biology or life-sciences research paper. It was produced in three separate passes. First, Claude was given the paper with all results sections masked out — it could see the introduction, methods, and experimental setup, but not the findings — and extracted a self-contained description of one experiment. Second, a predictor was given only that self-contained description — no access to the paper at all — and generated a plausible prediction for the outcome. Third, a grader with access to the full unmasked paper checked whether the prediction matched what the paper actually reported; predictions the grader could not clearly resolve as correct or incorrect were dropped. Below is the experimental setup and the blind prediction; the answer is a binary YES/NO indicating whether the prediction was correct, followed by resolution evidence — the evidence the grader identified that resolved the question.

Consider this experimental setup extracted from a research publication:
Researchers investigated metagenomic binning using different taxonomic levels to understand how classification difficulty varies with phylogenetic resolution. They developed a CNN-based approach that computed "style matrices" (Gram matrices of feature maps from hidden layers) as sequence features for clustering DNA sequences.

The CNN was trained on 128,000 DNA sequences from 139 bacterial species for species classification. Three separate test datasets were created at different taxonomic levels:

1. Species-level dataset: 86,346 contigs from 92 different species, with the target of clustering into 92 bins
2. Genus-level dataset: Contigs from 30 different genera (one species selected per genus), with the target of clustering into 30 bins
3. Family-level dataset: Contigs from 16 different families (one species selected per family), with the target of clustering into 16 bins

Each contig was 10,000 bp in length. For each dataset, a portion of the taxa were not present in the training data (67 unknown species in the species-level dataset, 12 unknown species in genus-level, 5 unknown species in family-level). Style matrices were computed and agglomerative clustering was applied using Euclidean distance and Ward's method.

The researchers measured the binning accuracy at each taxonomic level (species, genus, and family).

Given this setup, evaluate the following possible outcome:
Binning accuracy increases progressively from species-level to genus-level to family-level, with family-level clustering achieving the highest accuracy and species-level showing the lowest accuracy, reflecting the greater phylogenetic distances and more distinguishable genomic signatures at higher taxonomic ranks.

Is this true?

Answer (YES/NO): YES